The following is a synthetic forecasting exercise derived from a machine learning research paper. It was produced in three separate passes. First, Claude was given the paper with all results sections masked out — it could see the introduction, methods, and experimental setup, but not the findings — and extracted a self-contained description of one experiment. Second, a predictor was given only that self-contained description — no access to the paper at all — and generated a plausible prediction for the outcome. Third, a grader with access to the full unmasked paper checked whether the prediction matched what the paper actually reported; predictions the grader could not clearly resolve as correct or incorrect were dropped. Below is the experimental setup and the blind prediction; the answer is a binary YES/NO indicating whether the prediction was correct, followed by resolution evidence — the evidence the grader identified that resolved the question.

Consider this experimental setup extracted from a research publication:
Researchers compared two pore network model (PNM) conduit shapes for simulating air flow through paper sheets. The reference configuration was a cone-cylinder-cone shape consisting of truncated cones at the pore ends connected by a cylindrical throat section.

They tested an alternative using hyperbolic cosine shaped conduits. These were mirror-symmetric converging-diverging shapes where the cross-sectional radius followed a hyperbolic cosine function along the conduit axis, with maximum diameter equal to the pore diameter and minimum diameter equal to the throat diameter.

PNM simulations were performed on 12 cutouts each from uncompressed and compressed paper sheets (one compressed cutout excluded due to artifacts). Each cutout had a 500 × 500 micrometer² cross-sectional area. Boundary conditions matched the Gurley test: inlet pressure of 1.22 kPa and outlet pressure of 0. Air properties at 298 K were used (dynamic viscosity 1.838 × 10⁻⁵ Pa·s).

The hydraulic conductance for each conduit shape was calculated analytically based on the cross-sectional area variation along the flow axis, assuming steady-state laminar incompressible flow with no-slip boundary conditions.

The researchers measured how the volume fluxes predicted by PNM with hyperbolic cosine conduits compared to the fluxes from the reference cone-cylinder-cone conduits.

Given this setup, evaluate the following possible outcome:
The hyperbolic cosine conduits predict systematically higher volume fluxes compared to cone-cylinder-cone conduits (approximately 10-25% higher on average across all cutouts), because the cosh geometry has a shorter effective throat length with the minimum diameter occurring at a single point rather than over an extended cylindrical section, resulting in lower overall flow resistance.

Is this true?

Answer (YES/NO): NO